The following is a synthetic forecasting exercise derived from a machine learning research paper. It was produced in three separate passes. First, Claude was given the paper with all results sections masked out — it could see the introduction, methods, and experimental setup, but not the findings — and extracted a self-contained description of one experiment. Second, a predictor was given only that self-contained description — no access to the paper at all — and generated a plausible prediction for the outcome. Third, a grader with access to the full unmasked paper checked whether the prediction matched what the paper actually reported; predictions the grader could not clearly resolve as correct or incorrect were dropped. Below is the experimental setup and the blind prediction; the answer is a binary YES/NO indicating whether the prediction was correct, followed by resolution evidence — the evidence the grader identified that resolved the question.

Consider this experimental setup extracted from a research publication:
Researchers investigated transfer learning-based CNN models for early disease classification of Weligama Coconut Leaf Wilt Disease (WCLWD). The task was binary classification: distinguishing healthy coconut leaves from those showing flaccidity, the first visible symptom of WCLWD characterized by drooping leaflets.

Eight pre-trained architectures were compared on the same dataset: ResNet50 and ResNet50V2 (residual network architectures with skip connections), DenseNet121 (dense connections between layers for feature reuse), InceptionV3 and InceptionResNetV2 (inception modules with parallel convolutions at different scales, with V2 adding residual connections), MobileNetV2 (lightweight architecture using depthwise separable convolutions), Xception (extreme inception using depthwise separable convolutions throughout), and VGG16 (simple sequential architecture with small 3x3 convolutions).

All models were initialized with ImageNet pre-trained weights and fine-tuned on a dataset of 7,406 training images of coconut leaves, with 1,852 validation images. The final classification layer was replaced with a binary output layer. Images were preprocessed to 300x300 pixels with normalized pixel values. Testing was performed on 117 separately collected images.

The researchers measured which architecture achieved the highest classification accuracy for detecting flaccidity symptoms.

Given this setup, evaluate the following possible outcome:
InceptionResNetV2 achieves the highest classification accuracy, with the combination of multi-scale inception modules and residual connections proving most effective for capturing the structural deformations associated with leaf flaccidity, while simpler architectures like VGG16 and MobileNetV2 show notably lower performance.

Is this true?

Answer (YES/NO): NO